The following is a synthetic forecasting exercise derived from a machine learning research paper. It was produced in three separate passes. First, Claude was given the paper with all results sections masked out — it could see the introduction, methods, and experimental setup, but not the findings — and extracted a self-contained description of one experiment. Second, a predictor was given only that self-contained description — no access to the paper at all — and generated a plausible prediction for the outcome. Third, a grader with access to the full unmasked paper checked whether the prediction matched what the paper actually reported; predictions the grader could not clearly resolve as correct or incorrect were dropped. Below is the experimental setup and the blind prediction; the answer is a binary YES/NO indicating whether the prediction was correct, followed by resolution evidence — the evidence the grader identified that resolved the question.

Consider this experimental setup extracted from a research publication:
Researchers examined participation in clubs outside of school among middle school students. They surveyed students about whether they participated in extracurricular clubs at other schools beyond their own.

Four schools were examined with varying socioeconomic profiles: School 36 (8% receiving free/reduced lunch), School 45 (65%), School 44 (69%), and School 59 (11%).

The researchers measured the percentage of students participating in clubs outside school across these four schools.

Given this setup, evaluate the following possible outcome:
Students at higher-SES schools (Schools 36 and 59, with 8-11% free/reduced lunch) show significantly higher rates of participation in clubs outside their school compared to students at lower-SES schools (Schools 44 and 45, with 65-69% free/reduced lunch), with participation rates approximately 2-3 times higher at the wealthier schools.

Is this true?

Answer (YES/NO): NO